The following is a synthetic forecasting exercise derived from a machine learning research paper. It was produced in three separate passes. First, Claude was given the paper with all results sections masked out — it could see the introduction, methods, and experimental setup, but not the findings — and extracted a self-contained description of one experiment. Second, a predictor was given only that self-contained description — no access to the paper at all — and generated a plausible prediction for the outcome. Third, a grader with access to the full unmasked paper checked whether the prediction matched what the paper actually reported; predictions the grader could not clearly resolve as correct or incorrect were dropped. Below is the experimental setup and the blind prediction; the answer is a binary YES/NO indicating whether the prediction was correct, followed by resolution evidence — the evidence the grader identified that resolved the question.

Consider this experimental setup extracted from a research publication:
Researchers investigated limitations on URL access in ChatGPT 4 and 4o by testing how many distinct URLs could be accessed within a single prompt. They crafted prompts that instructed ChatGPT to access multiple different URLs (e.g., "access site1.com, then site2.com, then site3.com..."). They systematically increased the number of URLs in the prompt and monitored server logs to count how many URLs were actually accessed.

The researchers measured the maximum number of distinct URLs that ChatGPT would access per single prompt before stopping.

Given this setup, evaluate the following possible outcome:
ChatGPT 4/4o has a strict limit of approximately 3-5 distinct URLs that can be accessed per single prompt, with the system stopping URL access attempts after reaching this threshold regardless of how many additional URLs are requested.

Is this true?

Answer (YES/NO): NO